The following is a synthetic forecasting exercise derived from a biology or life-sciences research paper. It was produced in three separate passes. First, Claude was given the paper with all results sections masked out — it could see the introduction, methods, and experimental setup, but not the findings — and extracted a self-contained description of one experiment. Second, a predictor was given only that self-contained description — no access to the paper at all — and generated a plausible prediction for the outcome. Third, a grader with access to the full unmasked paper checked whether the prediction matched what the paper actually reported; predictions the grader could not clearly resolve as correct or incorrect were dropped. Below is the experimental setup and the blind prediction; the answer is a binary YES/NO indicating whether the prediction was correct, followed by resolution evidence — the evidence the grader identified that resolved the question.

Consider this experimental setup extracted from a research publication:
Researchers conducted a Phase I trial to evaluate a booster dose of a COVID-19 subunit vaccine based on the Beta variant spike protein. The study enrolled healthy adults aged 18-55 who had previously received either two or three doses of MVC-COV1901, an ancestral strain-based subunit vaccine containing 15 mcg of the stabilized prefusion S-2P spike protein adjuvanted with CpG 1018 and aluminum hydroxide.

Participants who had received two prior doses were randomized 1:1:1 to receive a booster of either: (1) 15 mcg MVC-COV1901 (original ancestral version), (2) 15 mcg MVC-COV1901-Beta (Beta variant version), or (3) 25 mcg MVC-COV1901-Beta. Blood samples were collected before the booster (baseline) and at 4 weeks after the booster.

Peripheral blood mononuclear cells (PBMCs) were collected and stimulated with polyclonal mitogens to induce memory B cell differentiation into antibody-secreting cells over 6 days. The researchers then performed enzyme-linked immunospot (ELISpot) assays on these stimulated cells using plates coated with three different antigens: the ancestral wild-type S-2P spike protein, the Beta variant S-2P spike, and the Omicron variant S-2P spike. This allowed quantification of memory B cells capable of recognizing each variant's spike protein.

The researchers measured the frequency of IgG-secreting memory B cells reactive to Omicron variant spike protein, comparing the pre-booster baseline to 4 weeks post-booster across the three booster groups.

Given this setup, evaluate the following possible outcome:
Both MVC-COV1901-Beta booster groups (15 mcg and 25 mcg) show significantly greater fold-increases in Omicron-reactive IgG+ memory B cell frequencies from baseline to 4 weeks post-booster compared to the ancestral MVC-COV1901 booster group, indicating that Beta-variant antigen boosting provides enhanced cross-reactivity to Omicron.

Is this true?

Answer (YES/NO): NO